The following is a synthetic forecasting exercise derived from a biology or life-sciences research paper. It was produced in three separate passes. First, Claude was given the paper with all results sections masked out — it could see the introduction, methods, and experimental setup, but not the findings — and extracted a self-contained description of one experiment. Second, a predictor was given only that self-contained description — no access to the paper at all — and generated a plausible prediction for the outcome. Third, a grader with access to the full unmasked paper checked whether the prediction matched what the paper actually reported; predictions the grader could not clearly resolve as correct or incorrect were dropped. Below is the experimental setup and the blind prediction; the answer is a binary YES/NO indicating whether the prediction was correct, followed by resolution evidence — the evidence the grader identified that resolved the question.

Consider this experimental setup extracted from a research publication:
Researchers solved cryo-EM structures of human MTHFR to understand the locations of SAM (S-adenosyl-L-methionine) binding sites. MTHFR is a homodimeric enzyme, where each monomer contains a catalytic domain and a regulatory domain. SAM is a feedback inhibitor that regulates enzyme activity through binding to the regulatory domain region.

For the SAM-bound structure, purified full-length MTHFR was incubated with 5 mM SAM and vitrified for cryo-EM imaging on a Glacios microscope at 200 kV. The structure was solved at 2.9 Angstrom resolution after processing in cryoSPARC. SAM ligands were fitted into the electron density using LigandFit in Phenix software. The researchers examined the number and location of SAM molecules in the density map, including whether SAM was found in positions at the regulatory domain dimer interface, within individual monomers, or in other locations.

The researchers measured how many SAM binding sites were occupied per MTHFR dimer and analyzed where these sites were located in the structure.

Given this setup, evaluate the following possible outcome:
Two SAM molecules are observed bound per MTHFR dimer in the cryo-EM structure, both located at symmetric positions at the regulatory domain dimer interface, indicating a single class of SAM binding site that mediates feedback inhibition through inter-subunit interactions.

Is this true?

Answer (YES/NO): NO